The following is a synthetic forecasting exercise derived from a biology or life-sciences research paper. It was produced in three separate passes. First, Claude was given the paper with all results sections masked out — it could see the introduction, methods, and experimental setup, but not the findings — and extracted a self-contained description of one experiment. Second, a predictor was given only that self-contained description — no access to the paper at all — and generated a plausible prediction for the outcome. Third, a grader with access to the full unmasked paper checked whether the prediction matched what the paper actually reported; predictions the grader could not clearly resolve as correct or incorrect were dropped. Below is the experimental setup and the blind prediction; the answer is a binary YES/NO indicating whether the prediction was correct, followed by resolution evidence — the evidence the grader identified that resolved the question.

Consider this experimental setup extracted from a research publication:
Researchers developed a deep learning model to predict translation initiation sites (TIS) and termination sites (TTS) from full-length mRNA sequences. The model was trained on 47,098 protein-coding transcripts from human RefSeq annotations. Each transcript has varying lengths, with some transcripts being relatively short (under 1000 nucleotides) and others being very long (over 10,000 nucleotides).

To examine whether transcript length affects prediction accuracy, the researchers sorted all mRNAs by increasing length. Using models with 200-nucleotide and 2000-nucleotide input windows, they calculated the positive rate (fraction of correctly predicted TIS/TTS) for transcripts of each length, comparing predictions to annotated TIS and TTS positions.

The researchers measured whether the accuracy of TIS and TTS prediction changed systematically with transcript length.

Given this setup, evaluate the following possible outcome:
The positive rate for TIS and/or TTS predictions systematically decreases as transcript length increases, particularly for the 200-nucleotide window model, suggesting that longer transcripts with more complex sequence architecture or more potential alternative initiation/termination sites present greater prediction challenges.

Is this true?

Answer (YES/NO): YES